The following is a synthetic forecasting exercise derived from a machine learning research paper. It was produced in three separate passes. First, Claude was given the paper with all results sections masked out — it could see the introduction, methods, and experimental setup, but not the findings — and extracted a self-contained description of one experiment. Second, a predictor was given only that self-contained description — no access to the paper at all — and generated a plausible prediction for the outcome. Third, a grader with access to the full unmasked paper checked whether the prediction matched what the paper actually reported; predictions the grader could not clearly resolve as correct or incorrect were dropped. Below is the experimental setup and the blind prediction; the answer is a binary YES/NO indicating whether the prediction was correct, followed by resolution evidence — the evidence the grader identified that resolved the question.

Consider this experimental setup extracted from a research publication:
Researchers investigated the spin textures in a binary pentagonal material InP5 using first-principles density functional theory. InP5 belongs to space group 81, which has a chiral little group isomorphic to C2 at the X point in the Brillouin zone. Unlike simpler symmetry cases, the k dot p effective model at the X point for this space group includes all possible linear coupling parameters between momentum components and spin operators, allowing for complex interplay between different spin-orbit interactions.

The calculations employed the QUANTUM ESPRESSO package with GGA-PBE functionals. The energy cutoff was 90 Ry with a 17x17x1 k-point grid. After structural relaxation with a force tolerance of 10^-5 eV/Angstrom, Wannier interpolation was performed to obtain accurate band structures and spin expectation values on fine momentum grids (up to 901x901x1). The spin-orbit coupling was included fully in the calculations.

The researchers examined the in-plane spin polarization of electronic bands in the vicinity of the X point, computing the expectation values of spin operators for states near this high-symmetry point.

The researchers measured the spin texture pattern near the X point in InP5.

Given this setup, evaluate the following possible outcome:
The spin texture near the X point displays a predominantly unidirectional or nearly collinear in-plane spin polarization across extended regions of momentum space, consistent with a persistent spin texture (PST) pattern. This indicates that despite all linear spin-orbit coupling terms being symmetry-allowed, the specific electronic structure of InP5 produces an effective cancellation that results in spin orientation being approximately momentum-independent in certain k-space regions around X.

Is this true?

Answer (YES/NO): NO